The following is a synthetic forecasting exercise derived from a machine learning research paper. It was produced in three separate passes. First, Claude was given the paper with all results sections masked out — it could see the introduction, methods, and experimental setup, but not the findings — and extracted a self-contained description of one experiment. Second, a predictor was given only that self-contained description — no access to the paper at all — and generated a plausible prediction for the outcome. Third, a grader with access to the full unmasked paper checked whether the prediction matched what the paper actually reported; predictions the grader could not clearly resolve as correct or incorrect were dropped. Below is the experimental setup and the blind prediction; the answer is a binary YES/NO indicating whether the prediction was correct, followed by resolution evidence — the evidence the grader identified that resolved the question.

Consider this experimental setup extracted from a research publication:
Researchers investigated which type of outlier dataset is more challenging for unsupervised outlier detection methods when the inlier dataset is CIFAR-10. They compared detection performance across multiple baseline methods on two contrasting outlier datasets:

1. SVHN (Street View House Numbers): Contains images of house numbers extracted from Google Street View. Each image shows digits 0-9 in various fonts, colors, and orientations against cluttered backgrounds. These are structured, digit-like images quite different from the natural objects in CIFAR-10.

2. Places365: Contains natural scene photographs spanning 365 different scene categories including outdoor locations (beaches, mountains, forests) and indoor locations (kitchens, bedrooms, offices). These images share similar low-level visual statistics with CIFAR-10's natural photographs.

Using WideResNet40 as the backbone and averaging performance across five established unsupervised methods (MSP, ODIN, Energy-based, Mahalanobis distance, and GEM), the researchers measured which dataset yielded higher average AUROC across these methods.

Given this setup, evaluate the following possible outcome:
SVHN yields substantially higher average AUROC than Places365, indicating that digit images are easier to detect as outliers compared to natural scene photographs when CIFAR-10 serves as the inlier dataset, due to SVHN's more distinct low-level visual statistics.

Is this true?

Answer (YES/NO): YES